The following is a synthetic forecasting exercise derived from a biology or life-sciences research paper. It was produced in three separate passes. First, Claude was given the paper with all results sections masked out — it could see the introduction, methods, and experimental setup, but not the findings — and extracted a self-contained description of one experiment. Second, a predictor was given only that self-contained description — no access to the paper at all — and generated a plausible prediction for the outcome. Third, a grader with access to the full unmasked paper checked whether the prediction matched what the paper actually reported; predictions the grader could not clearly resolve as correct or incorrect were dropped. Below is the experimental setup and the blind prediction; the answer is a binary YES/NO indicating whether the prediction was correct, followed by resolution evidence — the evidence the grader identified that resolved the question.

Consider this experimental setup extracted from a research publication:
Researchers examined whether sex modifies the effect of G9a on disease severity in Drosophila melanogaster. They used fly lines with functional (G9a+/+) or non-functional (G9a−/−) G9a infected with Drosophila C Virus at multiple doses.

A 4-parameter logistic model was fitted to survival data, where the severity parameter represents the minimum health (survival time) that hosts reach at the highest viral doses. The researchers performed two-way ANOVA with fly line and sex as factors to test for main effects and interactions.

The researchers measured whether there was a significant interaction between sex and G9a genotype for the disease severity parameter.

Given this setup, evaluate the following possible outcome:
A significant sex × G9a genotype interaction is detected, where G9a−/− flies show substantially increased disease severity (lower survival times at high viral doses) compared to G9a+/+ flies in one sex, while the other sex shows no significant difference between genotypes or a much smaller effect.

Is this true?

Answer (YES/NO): NO